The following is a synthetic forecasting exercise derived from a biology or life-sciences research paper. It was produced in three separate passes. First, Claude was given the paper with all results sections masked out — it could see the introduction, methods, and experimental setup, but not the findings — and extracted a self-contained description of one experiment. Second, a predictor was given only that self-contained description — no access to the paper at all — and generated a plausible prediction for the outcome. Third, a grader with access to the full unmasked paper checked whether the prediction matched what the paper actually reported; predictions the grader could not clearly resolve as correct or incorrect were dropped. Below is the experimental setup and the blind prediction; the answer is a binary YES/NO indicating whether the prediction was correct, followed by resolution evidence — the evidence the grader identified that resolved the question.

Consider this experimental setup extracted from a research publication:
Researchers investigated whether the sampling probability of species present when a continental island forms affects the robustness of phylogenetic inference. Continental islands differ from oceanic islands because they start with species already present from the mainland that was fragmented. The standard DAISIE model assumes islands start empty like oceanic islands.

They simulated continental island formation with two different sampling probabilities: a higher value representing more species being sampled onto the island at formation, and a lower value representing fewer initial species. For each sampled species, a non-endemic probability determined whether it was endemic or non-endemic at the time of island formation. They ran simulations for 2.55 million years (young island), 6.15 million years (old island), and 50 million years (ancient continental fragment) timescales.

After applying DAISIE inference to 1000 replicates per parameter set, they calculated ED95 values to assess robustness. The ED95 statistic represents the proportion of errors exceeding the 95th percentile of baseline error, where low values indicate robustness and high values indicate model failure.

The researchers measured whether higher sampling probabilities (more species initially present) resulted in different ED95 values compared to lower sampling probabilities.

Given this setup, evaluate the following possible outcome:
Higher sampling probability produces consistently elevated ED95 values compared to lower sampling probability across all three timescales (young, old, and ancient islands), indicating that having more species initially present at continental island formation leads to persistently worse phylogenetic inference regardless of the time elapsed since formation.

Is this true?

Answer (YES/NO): NO